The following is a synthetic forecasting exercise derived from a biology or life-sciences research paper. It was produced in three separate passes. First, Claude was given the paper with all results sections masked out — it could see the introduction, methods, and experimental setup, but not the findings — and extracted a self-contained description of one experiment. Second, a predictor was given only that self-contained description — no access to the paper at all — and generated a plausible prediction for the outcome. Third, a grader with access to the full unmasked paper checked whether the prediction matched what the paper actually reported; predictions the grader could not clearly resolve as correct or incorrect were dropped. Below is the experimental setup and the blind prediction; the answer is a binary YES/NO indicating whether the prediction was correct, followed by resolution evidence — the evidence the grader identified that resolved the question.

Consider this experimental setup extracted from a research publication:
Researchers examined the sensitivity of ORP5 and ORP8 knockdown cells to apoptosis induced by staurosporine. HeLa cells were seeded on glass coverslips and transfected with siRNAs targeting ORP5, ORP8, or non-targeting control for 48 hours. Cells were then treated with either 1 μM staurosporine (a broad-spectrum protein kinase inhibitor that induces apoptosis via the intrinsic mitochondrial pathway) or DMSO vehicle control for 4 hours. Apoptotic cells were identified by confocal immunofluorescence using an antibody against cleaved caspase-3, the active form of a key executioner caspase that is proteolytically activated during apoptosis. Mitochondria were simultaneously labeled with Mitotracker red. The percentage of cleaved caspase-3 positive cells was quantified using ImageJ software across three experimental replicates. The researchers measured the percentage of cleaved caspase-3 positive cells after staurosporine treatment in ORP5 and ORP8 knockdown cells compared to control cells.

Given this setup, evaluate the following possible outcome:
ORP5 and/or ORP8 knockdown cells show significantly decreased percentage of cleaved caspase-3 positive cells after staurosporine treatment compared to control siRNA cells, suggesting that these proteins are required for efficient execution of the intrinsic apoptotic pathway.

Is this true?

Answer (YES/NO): NO